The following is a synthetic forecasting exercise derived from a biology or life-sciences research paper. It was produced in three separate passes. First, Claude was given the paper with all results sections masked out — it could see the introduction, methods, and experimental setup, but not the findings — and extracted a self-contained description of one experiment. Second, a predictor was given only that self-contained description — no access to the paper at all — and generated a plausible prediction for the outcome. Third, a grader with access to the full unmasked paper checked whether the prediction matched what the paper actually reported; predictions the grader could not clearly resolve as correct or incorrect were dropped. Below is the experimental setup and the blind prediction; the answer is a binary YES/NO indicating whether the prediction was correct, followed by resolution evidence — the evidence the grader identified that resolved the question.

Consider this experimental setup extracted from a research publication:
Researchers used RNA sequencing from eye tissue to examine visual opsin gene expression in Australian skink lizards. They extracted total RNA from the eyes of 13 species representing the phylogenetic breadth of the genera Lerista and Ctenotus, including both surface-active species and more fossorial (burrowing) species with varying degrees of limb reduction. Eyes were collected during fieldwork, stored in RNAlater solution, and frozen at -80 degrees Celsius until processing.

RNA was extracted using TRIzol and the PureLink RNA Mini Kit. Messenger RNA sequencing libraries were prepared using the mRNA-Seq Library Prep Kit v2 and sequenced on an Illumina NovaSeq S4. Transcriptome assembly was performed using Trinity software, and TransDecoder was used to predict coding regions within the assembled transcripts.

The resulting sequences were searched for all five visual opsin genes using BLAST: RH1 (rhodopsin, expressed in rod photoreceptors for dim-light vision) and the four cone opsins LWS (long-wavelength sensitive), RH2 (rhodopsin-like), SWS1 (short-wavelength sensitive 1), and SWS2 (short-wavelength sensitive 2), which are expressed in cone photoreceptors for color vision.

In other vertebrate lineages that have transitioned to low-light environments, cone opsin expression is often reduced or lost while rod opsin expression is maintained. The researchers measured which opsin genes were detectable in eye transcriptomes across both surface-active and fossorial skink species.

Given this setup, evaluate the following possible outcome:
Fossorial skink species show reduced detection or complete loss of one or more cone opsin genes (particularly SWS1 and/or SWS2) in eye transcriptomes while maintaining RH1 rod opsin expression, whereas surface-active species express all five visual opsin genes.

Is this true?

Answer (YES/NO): NO